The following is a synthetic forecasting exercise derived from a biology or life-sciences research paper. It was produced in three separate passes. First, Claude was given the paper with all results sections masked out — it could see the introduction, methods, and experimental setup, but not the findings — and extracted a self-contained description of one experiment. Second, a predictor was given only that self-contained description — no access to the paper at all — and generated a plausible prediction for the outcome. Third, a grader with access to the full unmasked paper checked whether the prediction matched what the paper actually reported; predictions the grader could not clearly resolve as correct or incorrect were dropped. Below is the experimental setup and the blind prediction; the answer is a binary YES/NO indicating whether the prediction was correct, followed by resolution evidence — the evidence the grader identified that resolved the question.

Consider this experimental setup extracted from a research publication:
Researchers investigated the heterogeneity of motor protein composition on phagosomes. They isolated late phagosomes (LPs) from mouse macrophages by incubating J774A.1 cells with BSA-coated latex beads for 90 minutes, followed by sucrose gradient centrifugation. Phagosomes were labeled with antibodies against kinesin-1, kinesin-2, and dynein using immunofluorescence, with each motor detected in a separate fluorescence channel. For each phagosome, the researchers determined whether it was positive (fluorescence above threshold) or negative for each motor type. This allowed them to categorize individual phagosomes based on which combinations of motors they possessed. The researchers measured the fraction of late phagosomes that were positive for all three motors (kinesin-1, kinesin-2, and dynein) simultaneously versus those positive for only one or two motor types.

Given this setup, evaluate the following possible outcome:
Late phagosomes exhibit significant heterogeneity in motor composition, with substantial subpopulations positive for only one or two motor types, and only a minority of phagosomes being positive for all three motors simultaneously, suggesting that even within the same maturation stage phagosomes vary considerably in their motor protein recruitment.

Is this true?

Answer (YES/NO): YES